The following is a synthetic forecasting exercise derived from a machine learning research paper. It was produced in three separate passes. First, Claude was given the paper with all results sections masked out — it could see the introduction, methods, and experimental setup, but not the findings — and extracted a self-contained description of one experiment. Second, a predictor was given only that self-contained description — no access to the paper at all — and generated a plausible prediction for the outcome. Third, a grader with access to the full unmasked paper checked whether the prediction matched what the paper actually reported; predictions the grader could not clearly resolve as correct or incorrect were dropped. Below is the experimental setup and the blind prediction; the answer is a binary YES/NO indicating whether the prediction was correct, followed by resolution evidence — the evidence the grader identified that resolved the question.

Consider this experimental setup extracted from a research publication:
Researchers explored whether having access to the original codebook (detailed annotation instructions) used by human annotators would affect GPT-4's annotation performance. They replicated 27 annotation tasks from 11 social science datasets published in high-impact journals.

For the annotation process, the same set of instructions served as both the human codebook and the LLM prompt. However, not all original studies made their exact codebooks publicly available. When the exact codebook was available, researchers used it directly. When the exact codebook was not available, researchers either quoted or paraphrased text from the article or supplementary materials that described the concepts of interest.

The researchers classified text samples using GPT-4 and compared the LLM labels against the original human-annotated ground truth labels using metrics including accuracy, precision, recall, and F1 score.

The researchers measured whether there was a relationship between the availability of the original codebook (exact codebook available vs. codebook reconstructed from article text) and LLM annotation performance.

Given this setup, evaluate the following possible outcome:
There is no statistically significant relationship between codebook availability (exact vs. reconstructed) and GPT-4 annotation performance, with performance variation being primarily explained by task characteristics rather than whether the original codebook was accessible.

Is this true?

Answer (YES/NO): YES